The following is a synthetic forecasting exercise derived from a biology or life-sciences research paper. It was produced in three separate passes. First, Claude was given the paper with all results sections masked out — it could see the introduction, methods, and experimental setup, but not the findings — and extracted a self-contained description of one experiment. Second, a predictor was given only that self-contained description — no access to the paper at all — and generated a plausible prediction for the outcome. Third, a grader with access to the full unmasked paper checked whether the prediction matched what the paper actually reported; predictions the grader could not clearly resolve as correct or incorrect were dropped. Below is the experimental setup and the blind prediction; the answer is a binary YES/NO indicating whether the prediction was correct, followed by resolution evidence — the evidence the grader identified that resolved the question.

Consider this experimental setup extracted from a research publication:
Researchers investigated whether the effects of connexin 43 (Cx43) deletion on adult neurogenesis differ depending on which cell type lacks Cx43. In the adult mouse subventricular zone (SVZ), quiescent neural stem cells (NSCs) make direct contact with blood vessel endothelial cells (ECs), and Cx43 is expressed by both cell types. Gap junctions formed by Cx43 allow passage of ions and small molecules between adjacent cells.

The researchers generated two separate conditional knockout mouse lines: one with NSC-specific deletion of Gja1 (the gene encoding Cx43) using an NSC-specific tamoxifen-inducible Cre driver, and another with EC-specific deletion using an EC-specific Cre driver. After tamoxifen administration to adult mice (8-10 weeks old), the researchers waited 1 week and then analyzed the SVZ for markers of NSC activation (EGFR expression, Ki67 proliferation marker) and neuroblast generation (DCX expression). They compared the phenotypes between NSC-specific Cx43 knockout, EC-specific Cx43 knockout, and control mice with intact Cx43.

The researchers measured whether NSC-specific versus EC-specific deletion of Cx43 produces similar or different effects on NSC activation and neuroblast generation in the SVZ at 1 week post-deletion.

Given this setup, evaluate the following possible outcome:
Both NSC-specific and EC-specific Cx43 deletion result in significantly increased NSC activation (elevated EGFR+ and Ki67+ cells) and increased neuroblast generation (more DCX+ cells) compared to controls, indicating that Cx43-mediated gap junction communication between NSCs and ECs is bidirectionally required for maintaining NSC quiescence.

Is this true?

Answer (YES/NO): NO